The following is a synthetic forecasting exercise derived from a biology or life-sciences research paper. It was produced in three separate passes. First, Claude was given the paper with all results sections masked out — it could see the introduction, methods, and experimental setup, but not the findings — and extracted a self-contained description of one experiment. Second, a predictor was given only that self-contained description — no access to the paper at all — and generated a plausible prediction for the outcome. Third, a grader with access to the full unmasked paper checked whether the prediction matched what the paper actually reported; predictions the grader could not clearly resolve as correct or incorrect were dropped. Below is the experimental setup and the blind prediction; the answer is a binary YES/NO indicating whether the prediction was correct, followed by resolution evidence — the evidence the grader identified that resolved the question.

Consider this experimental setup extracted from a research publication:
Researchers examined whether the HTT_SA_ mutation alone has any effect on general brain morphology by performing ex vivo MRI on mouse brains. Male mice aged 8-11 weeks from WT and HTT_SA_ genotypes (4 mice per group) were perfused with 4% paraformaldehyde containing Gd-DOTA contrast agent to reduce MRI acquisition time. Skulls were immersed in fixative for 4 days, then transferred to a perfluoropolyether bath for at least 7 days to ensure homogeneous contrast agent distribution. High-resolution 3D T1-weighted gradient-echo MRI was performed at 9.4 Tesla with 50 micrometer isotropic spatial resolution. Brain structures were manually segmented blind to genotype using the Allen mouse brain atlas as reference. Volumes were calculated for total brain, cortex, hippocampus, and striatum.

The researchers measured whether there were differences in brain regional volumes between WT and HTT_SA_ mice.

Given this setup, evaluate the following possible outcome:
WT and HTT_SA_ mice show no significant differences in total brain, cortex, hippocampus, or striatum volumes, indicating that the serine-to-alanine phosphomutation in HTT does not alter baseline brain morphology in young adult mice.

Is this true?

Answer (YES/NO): NO